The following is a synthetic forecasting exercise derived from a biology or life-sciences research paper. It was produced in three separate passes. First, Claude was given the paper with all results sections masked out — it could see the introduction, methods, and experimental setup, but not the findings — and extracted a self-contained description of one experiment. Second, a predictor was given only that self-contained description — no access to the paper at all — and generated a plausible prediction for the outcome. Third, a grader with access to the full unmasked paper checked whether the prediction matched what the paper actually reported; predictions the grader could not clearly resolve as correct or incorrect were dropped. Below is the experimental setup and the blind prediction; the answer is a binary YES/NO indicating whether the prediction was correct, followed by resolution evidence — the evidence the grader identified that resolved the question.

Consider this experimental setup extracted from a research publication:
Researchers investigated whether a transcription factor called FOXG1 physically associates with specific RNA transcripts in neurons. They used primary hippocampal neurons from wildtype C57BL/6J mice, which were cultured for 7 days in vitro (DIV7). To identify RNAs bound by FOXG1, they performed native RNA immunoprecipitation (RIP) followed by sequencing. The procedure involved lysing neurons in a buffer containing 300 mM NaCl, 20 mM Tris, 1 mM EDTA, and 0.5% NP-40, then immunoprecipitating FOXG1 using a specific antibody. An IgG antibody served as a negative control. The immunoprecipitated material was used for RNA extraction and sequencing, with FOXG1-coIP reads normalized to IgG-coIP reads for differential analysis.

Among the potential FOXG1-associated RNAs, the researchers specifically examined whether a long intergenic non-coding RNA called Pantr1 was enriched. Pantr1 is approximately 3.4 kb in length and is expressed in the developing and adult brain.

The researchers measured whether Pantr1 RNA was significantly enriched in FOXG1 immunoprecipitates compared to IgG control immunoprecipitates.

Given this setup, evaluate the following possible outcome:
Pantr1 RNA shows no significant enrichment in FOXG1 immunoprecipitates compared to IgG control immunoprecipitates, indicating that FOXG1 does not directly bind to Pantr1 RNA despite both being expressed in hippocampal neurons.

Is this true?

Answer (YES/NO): NO